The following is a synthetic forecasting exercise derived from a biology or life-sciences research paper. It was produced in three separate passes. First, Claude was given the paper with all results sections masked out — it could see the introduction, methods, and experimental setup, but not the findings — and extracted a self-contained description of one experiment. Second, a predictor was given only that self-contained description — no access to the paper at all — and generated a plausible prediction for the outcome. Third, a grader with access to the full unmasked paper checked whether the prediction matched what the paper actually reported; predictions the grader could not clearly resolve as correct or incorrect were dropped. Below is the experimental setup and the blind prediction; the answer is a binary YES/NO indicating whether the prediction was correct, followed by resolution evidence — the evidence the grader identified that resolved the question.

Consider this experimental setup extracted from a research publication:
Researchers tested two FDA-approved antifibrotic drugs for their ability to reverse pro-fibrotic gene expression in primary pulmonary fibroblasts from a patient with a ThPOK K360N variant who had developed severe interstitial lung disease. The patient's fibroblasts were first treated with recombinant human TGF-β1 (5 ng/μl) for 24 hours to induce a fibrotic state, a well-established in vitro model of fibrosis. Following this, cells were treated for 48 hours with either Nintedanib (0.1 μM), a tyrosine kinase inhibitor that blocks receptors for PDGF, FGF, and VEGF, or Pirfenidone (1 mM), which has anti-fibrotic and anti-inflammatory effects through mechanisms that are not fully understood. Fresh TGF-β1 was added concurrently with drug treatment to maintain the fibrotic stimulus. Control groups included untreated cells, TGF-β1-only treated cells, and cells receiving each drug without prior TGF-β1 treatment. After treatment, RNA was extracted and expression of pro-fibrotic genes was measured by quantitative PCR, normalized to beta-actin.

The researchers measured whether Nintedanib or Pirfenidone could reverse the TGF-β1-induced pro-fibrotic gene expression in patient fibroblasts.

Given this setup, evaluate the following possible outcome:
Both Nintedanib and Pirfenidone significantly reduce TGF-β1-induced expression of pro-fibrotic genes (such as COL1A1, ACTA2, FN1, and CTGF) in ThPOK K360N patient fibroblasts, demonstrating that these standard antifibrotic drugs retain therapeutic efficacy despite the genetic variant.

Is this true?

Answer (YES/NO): NO